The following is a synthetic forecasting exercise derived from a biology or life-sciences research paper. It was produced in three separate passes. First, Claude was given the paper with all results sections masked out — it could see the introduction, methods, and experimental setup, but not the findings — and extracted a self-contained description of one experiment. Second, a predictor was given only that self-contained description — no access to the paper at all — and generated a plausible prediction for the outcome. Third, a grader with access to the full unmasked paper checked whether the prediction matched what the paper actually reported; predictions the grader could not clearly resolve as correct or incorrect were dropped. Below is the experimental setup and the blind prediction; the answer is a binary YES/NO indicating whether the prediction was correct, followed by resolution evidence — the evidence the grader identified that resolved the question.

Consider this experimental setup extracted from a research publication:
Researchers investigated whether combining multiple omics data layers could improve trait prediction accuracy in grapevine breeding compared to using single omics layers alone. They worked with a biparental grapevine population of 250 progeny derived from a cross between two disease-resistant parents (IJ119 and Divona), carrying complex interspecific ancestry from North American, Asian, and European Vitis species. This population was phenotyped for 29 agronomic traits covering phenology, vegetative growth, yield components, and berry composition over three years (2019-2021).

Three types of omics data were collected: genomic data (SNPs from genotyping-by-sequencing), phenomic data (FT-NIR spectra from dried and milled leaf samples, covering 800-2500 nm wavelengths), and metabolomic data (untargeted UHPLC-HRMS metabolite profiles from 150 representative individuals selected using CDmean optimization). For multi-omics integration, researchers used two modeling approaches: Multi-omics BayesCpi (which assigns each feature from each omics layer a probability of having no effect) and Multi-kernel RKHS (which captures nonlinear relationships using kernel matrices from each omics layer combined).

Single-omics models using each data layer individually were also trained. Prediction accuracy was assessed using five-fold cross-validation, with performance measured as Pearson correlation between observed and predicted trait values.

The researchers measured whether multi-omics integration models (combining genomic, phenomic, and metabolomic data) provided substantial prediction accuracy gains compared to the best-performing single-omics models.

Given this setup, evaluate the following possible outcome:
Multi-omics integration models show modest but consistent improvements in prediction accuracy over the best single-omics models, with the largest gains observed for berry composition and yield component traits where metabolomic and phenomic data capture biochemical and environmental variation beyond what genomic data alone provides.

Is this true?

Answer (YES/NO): NO